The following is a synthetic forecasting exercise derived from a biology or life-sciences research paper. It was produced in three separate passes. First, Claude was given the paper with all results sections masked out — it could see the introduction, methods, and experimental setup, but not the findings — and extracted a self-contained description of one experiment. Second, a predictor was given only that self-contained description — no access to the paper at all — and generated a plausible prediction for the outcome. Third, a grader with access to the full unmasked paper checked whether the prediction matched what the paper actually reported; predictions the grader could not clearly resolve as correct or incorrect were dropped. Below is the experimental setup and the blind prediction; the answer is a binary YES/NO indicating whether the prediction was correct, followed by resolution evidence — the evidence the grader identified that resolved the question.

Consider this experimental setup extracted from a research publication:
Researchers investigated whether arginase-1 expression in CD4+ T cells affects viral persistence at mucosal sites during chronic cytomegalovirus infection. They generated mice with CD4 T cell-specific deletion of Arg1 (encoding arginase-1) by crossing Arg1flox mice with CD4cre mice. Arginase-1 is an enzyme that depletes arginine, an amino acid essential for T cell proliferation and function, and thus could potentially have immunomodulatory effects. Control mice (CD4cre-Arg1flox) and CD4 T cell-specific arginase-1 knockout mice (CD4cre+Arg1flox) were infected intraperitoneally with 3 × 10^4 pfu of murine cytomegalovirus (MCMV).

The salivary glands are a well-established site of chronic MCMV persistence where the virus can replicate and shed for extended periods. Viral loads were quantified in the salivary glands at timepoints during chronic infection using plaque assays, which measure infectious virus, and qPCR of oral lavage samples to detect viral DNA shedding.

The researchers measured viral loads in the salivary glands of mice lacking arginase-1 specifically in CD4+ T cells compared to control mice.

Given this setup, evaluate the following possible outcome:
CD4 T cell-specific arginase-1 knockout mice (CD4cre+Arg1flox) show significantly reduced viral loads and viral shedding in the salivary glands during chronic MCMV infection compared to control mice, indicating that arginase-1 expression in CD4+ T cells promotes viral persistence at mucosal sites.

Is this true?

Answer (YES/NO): YES